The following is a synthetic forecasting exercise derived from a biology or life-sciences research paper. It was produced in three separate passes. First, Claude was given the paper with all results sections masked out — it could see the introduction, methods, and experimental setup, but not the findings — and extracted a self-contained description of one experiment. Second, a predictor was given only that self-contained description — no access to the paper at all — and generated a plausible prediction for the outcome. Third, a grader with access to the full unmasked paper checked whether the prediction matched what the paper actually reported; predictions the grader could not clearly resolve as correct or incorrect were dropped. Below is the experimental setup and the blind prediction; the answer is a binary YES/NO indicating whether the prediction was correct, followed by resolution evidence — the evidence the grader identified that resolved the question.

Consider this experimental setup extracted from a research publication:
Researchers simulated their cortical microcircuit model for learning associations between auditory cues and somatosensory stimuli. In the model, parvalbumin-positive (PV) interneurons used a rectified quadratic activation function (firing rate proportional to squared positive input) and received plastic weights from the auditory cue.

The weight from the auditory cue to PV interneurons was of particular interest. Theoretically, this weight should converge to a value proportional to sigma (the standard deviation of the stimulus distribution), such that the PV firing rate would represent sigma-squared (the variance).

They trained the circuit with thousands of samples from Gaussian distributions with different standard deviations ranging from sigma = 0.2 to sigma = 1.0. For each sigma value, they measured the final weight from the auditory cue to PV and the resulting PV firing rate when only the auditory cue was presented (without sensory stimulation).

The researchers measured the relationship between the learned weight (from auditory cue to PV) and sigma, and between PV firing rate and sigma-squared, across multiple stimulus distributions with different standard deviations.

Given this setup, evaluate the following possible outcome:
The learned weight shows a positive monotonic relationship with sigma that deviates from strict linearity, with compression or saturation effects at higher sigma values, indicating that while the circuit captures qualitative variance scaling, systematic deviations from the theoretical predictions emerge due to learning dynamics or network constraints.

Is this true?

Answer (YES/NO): NO